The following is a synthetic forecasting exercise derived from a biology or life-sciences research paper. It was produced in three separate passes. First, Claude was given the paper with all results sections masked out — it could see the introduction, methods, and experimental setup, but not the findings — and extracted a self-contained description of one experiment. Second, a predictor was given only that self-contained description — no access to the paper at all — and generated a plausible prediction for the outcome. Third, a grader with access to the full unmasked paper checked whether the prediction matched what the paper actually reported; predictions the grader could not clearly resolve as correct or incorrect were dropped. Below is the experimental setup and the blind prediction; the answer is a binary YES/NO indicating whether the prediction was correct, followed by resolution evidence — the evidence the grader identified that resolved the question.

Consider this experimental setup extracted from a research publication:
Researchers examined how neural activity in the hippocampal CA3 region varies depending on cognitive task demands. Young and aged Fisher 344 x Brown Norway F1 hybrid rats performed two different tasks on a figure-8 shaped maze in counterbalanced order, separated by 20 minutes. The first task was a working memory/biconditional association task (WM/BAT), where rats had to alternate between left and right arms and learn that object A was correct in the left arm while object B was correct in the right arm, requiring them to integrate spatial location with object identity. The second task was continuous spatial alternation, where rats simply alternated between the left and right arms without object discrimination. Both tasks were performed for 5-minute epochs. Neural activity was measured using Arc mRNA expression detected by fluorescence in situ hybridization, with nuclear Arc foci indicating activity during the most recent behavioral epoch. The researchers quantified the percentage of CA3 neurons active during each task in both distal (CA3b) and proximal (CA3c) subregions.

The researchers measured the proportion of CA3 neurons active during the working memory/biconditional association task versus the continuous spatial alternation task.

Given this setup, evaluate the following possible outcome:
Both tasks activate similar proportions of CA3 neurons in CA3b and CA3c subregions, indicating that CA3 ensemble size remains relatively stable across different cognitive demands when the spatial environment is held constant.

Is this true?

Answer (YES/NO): NO